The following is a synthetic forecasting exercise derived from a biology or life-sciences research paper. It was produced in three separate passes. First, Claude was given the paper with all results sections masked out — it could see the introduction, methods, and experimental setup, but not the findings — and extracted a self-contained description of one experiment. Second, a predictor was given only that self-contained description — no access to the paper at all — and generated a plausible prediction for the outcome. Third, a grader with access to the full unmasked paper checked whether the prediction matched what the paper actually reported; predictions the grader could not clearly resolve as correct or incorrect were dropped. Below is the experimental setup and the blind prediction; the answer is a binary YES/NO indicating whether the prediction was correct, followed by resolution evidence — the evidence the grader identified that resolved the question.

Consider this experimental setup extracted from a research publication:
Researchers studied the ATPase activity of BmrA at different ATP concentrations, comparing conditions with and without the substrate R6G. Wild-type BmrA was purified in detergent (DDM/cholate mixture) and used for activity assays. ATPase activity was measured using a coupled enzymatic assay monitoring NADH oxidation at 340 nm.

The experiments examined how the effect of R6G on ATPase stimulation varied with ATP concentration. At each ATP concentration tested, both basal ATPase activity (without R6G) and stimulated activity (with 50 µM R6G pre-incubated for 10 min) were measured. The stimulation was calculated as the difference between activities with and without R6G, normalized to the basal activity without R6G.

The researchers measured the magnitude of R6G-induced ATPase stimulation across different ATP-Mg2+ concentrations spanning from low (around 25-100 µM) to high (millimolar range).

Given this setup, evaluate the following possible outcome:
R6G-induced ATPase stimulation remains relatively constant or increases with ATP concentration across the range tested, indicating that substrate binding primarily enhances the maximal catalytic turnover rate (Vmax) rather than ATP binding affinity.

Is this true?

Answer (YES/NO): NO